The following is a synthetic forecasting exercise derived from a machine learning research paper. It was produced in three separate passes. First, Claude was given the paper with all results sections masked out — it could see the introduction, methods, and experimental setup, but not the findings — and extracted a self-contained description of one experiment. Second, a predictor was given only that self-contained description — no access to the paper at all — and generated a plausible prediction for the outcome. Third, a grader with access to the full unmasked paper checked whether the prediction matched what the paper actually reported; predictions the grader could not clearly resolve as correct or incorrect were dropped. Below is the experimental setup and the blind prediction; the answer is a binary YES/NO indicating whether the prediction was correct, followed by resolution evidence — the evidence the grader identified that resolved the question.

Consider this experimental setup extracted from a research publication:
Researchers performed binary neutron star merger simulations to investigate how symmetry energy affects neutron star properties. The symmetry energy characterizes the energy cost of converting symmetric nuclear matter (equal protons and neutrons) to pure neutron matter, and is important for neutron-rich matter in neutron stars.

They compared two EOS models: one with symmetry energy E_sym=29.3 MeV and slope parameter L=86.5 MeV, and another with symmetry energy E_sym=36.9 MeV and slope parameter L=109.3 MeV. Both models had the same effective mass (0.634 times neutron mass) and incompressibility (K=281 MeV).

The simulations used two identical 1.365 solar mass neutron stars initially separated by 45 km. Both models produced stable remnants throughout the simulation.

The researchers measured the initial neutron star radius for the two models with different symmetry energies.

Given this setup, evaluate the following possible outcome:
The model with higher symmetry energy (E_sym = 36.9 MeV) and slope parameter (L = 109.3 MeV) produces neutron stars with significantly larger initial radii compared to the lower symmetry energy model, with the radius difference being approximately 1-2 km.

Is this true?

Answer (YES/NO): NO